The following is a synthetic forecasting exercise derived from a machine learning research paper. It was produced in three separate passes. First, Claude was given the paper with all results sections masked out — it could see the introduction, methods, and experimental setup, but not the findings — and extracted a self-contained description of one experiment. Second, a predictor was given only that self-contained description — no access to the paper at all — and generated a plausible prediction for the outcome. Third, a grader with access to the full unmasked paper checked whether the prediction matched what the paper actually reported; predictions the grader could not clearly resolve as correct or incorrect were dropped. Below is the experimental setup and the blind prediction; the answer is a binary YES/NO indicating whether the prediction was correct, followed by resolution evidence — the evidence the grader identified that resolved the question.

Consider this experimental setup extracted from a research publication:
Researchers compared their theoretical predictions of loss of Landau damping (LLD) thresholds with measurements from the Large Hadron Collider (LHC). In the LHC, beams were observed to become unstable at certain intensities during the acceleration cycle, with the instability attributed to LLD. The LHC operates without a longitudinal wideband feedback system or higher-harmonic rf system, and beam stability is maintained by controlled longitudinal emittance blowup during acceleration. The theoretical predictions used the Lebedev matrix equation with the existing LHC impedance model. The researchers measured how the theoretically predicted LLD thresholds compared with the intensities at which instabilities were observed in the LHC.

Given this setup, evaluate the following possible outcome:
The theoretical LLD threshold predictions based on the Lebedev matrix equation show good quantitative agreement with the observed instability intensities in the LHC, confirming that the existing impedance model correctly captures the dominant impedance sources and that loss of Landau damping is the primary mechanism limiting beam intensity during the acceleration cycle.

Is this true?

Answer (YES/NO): NO